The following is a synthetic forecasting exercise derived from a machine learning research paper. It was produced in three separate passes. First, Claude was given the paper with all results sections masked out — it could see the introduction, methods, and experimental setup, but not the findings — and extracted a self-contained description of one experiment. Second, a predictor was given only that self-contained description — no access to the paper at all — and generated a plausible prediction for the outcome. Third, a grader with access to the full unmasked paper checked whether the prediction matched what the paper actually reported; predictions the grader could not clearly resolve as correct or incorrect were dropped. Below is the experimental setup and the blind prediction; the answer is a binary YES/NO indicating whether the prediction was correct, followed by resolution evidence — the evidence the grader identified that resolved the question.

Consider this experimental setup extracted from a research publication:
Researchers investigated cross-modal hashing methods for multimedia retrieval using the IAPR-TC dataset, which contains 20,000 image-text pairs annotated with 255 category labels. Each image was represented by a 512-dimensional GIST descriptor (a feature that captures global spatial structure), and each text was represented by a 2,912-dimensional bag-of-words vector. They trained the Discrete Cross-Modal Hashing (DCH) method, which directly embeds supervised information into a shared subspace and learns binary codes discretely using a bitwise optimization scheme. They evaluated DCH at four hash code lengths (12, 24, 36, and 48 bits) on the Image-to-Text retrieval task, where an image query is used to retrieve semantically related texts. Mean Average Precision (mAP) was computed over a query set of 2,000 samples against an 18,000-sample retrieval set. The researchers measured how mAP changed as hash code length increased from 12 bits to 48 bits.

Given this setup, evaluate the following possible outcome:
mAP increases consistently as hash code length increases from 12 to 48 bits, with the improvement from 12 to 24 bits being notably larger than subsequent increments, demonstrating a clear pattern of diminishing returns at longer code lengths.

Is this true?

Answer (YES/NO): NO